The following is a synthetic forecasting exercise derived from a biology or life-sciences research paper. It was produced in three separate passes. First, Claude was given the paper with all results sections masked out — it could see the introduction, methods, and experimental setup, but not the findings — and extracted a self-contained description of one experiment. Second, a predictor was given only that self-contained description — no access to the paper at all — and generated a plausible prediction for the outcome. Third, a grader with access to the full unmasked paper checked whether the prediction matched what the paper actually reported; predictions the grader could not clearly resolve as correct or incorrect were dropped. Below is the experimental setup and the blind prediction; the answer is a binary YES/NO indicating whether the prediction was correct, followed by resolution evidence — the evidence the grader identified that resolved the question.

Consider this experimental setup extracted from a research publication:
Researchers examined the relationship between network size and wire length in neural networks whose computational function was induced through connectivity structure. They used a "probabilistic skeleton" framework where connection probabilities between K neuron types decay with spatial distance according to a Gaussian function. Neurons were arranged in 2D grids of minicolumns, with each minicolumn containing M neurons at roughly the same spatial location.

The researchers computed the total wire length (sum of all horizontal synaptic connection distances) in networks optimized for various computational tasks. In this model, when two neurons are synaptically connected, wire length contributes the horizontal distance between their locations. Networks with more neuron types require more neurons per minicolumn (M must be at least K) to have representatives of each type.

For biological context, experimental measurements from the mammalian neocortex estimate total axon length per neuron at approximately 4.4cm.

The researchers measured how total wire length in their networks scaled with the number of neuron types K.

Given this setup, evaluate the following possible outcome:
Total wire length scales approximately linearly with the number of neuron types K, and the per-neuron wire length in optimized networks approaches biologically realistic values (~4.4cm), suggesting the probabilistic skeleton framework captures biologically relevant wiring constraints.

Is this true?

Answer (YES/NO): NO